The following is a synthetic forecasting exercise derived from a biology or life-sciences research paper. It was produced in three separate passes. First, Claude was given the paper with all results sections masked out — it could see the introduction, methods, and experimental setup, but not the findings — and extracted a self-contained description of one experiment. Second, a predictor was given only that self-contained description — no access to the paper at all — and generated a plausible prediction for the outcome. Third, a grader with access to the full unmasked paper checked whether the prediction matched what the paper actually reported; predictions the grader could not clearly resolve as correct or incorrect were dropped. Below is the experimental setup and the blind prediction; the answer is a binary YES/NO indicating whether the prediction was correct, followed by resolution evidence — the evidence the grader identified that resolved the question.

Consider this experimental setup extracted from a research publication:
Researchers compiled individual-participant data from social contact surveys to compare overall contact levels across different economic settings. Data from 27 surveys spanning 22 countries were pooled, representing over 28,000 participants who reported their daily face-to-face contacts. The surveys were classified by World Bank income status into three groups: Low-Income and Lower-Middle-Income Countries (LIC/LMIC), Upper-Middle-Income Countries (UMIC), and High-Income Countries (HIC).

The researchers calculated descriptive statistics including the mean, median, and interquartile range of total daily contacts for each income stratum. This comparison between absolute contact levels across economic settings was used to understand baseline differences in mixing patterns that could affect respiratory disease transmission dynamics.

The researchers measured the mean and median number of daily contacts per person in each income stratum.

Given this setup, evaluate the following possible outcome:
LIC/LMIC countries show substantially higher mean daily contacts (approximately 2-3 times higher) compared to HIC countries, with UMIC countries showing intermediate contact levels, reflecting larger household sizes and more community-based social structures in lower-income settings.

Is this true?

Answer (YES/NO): NO